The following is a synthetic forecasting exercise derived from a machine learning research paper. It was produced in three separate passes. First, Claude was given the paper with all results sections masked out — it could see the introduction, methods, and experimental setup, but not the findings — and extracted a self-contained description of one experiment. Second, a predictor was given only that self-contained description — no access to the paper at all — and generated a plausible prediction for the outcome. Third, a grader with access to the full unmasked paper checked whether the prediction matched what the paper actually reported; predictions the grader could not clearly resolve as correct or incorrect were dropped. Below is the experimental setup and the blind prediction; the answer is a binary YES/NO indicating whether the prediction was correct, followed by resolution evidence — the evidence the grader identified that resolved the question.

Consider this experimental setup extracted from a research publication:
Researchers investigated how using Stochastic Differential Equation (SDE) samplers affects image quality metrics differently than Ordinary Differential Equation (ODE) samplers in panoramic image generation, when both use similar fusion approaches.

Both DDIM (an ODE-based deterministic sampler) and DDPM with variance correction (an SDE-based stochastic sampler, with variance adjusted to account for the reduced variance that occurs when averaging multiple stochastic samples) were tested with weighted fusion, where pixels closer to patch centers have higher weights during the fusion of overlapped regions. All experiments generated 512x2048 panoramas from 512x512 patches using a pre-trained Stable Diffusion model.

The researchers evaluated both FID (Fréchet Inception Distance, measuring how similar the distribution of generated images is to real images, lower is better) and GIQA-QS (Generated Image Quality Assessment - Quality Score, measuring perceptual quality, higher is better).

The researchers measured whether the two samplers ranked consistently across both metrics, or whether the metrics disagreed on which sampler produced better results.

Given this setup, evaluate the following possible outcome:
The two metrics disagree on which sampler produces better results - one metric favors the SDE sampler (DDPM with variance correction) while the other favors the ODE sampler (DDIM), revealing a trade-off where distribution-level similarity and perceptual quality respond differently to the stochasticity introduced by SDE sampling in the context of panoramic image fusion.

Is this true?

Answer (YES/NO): NO